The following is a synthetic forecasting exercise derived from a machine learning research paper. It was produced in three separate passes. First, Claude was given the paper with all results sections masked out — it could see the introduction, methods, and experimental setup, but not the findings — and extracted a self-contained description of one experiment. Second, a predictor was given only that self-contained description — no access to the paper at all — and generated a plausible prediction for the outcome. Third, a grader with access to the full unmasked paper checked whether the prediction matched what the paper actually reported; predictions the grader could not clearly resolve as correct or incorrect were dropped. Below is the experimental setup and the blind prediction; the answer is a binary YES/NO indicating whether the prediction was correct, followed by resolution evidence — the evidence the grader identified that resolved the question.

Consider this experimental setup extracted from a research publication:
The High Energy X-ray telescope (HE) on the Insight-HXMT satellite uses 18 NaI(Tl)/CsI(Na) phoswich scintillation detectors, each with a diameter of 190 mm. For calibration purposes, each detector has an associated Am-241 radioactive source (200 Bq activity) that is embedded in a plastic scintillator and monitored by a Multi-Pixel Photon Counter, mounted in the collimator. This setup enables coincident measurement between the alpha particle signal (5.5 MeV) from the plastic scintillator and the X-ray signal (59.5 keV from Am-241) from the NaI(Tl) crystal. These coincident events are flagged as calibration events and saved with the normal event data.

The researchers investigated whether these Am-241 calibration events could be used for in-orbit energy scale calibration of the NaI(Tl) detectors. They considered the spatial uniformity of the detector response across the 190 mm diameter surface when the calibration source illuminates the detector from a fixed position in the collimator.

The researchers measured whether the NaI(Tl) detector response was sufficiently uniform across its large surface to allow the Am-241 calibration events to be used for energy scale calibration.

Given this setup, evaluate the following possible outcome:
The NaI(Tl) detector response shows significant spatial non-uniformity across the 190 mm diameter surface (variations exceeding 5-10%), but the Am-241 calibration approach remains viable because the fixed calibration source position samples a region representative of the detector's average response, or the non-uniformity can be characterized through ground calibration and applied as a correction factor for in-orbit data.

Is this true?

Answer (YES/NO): NO